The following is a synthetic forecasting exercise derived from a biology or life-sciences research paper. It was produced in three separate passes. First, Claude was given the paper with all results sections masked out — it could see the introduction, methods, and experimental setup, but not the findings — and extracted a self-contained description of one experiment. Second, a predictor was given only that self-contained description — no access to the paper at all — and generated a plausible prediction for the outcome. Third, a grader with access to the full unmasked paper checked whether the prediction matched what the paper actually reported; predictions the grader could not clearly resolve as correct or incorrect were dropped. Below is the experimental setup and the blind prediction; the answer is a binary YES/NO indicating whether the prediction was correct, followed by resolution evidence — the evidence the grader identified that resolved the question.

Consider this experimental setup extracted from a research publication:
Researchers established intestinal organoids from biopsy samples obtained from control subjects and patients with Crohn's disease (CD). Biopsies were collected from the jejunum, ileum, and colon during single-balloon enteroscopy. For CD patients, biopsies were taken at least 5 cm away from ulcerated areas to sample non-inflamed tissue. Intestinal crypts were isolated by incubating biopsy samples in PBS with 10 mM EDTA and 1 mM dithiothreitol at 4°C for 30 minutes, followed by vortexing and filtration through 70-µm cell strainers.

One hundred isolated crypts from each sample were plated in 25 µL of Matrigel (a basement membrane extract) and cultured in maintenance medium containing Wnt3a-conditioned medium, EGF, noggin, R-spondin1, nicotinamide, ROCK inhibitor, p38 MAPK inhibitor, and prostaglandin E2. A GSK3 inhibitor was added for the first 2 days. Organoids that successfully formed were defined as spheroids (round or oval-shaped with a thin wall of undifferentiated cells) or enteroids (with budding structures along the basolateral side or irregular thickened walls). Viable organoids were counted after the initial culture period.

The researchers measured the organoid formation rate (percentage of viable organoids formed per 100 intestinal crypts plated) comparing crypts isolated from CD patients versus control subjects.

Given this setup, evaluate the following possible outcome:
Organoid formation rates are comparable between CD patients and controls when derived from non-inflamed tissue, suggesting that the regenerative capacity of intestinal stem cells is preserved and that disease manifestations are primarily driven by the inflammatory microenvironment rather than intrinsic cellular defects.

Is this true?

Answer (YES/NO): NO